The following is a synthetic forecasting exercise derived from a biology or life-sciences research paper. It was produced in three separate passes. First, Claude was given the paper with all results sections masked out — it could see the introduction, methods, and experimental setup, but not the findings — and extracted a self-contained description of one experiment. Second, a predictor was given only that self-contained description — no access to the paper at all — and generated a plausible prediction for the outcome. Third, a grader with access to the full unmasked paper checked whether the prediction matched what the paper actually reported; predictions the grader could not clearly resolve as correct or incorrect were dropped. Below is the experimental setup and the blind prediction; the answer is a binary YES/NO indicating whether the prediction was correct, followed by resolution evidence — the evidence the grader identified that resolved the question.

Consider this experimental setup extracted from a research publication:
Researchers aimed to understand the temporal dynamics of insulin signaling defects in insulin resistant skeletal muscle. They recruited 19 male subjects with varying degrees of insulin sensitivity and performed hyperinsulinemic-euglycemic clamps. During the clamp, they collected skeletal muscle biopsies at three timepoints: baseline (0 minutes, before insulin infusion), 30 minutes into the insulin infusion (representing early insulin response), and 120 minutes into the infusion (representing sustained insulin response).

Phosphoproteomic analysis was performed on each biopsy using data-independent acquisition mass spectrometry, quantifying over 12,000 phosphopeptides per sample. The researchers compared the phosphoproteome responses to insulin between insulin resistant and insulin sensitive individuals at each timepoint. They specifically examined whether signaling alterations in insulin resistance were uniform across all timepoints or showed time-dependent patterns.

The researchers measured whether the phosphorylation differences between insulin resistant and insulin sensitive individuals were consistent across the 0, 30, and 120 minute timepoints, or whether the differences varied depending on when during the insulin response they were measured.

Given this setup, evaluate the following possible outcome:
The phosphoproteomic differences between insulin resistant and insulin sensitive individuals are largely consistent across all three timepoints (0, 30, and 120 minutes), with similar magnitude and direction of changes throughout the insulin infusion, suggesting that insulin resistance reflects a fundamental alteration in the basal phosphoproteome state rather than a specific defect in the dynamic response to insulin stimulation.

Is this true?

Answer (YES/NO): NO